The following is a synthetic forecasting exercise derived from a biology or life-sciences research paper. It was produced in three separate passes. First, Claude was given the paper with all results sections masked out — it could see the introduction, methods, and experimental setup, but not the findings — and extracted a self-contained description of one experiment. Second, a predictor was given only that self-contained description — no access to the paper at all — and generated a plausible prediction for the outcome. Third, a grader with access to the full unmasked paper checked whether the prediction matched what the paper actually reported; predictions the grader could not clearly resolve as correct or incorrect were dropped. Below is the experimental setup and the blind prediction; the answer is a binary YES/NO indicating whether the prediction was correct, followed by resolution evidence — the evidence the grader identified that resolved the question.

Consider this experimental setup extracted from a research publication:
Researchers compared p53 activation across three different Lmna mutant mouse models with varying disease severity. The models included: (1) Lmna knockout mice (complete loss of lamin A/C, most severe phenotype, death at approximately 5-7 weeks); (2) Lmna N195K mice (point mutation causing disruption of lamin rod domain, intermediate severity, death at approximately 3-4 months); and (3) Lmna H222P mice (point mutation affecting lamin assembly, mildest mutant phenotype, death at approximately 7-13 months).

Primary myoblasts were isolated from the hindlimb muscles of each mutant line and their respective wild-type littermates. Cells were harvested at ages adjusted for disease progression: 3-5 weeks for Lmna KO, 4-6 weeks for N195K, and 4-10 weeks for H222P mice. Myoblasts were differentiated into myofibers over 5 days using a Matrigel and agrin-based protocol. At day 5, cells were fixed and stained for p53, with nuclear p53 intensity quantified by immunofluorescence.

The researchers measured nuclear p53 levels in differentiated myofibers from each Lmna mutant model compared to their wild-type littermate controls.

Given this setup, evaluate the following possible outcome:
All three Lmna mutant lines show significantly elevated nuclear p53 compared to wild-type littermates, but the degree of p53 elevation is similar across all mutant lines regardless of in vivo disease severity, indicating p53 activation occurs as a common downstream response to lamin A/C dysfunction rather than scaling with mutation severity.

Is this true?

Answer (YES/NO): NO